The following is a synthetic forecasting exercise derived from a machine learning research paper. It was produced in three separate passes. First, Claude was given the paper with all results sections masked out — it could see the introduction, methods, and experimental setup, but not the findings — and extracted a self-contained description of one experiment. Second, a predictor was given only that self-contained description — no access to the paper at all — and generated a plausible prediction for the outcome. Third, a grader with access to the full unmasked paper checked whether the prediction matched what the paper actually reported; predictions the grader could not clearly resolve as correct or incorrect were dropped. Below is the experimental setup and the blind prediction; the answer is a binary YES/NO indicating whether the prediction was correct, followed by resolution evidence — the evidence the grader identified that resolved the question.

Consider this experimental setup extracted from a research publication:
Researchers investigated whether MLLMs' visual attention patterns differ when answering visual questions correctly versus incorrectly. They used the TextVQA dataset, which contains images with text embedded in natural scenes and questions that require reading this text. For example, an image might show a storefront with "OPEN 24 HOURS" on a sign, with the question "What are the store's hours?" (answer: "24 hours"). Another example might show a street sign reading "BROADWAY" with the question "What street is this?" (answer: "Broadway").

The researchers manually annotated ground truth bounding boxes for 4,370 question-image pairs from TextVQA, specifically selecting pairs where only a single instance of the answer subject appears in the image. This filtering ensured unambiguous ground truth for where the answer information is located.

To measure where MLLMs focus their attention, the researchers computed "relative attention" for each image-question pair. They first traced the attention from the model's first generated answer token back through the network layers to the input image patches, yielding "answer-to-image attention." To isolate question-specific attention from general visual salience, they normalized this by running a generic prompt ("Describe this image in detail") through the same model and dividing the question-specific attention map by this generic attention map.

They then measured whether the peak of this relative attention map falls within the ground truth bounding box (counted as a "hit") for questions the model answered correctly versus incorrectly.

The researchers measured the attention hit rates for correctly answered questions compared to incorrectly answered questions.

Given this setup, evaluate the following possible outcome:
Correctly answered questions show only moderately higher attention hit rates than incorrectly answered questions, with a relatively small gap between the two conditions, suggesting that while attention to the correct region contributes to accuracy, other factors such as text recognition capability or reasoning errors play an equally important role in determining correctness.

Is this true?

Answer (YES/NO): NO